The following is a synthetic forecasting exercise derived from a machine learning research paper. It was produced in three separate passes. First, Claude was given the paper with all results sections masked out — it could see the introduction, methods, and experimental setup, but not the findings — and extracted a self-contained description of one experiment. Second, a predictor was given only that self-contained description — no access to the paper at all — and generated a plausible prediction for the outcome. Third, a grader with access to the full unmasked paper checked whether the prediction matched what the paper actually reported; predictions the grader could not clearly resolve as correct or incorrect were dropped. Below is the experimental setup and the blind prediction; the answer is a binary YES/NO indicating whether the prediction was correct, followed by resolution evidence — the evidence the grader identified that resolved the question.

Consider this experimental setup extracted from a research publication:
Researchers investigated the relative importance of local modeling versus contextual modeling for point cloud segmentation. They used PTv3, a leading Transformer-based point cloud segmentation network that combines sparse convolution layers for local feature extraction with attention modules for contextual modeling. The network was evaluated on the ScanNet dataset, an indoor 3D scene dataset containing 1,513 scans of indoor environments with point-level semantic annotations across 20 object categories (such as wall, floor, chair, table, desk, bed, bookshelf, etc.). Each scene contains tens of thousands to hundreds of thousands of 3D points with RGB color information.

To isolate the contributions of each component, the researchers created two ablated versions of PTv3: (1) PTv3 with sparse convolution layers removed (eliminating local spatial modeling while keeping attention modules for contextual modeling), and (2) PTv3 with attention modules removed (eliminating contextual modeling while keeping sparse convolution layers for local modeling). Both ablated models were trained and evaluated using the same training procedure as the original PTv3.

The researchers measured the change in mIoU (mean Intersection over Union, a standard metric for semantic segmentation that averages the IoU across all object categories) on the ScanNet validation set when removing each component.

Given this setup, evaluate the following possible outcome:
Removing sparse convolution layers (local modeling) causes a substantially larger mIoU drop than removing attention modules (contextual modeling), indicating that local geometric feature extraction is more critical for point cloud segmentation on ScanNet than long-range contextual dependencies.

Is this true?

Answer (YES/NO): YES